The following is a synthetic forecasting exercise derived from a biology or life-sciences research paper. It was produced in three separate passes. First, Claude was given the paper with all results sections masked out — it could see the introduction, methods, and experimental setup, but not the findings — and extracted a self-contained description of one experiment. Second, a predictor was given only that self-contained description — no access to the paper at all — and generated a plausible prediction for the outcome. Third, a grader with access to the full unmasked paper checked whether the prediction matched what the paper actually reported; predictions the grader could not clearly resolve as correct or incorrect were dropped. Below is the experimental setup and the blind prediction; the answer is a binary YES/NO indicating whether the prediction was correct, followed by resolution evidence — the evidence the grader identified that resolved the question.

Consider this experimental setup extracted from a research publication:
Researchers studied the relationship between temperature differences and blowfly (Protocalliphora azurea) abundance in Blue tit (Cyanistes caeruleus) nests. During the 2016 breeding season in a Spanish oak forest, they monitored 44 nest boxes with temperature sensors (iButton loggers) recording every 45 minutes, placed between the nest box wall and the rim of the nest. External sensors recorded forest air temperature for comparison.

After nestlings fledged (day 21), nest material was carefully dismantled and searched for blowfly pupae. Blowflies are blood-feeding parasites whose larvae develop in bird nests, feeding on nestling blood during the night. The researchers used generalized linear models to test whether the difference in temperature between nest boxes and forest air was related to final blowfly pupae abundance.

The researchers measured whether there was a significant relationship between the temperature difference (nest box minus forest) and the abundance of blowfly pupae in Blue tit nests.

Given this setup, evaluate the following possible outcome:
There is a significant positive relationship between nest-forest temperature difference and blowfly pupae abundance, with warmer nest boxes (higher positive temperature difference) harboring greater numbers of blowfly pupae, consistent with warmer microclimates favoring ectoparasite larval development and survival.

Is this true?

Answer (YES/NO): NO